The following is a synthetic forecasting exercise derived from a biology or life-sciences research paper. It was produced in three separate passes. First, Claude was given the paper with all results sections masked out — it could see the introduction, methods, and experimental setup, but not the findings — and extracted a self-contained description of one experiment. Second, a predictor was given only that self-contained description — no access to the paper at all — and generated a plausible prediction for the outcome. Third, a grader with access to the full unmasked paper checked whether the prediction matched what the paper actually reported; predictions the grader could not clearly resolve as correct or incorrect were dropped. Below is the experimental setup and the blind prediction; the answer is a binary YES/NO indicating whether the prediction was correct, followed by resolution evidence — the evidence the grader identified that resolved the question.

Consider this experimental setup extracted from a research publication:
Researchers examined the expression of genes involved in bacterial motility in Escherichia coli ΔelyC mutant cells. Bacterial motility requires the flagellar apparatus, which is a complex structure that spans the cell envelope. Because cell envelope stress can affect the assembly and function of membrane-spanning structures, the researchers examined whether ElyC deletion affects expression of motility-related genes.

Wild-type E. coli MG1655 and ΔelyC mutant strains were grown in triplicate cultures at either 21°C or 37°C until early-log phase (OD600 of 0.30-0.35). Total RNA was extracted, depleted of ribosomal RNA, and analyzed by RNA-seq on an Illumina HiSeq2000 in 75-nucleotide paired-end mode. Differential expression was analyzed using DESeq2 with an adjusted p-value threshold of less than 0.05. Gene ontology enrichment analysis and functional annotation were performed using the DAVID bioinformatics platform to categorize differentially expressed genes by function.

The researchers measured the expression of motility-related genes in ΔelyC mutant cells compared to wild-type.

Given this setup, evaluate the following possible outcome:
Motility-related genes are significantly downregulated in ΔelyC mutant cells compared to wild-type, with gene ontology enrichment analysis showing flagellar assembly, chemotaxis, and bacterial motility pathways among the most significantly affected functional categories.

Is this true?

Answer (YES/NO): YES